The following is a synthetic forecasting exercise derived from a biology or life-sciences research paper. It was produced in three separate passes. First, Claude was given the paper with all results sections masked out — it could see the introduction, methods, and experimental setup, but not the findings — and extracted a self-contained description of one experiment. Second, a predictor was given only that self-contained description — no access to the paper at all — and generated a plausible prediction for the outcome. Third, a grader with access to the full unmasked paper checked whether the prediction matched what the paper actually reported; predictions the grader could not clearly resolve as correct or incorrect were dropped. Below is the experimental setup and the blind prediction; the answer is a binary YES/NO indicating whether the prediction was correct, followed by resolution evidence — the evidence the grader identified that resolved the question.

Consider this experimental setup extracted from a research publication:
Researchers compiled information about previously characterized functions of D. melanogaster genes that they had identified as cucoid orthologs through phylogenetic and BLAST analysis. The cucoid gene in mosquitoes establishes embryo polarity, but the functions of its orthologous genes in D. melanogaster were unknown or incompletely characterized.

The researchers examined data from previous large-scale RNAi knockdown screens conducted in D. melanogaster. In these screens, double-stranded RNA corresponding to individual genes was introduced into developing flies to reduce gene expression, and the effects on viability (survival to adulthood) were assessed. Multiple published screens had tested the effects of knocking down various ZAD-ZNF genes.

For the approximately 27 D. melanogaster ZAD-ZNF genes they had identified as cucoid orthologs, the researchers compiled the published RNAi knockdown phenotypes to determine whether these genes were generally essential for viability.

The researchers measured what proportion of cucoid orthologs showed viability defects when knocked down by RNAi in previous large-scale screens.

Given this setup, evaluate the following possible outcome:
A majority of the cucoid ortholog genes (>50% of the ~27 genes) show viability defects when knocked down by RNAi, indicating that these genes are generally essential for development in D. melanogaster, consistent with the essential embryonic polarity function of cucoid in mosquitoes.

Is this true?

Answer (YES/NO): NO